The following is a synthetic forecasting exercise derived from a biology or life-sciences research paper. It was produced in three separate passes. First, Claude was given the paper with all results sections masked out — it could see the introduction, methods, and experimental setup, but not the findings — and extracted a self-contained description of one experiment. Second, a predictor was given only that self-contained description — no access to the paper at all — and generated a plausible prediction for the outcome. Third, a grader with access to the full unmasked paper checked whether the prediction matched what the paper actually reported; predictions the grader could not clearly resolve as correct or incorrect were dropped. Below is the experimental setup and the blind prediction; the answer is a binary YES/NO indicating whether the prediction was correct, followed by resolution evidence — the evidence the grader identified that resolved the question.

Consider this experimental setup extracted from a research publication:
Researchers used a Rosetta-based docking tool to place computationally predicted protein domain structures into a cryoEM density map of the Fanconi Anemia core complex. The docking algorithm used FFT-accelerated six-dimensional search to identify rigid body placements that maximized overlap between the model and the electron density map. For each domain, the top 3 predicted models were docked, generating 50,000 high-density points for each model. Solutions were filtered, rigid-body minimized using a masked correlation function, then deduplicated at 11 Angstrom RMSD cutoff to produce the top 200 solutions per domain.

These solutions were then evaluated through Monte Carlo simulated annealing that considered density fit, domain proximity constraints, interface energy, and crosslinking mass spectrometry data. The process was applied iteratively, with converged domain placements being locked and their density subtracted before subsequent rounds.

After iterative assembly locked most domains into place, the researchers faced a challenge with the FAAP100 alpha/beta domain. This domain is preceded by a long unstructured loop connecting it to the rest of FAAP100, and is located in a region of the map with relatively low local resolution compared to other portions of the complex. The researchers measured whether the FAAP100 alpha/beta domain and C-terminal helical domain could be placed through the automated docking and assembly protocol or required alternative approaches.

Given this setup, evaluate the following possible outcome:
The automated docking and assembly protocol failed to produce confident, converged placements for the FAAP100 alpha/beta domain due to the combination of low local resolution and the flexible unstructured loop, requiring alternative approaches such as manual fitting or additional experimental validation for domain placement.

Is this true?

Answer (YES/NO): YES